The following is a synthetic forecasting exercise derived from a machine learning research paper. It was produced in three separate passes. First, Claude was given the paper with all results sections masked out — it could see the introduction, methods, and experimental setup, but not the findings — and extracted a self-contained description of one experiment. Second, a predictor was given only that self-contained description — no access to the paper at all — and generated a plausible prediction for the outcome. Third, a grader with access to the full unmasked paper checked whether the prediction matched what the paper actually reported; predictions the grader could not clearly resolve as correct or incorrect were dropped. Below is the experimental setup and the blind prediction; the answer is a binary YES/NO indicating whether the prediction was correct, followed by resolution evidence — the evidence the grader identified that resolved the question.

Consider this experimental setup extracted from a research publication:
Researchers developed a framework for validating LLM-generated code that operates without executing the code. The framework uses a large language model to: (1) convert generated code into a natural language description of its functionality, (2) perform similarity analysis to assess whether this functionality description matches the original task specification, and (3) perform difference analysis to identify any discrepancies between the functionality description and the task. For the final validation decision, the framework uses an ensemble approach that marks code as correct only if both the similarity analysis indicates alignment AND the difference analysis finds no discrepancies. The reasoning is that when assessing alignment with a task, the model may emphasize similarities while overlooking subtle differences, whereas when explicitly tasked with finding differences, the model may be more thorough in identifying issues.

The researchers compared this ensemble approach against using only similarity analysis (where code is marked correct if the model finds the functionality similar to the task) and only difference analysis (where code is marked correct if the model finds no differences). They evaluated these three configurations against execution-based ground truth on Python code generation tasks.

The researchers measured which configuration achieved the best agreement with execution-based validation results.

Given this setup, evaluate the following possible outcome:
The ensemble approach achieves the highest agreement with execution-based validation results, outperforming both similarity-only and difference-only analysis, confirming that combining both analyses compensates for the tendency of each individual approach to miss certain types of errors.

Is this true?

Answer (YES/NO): YES